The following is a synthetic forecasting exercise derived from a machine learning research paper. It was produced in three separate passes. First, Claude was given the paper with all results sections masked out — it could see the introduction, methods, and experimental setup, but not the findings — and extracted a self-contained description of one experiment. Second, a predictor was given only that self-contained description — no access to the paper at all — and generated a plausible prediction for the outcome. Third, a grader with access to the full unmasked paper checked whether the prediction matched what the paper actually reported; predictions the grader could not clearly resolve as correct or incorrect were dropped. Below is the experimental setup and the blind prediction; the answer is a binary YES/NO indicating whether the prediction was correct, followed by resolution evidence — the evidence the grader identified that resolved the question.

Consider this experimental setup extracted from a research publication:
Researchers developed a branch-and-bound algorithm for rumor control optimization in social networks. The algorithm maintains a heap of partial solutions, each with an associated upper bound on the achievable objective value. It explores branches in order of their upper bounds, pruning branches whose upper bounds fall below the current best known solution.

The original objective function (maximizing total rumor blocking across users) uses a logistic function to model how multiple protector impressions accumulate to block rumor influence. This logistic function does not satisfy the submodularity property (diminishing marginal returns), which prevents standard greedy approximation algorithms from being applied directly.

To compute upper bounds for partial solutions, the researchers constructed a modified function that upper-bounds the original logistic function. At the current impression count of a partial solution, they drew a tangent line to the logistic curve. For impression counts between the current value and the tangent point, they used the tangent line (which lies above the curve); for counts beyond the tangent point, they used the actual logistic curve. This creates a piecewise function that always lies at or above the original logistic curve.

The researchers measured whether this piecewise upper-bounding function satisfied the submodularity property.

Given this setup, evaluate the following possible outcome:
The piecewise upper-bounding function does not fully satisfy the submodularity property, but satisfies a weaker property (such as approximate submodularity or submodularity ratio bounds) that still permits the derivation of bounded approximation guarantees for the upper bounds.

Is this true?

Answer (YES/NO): NO